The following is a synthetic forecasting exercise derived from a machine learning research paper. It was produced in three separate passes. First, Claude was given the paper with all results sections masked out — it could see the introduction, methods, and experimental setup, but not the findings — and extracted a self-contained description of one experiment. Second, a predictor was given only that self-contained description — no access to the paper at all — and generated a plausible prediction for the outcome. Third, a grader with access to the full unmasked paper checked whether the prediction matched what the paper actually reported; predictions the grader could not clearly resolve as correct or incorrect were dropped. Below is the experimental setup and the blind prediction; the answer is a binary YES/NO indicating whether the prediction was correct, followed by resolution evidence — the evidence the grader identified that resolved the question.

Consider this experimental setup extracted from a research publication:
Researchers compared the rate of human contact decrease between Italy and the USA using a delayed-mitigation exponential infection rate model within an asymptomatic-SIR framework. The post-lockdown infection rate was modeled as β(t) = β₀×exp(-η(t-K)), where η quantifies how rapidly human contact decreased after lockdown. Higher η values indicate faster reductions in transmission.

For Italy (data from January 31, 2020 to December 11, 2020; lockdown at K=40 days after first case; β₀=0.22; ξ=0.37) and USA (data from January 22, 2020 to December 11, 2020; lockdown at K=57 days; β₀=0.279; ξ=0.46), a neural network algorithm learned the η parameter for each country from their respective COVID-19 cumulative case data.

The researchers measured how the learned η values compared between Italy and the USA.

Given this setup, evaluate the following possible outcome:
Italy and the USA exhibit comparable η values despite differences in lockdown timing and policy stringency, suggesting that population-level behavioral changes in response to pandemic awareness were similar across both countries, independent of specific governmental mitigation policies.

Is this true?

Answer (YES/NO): NO